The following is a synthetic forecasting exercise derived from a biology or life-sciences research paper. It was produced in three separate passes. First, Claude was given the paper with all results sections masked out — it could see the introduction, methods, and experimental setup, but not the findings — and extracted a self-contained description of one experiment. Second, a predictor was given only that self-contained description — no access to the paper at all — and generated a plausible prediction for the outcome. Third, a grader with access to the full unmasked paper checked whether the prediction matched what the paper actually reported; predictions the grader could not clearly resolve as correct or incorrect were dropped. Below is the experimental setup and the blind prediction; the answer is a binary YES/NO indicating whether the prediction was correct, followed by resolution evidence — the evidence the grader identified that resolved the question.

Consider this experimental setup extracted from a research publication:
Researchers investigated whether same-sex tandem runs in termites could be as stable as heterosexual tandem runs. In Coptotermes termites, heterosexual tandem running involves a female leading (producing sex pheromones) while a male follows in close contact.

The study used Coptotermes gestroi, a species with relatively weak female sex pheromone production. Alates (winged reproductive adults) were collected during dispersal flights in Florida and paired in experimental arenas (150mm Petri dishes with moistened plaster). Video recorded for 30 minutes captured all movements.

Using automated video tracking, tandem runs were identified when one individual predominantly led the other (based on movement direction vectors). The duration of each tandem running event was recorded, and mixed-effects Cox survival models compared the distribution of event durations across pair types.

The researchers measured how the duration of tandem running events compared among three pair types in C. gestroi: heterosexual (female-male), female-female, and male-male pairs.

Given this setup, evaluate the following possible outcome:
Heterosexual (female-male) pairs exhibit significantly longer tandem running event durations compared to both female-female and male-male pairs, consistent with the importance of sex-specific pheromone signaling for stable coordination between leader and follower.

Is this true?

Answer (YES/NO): YES